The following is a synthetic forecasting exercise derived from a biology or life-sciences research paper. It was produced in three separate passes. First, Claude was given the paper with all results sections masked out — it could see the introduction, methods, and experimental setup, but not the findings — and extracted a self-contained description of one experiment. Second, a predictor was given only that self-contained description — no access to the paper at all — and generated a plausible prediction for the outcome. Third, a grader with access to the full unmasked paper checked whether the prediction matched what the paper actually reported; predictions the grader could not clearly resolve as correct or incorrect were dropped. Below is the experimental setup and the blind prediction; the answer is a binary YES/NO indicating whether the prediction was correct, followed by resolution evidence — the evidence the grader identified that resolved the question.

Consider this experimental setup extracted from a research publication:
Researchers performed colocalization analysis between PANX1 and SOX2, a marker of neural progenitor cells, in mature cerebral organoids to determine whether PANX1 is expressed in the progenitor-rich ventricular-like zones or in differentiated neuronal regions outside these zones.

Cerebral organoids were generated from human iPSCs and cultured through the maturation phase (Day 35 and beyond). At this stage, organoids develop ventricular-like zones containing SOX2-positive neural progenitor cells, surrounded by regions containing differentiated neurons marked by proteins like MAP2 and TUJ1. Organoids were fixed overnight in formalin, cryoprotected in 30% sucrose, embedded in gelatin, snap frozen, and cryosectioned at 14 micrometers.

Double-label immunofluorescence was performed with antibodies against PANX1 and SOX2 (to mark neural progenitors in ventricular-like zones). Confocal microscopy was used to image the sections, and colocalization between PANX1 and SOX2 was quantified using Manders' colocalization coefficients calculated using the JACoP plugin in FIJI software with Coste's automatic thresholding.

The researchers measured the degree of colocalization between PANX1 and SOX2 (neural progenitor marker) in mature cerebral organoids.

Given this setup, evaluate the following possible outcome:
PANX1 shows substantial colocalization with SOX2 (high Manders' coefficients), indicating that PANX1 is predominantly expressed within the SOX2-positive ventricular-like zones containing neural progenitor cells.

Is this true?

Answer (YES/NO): NO